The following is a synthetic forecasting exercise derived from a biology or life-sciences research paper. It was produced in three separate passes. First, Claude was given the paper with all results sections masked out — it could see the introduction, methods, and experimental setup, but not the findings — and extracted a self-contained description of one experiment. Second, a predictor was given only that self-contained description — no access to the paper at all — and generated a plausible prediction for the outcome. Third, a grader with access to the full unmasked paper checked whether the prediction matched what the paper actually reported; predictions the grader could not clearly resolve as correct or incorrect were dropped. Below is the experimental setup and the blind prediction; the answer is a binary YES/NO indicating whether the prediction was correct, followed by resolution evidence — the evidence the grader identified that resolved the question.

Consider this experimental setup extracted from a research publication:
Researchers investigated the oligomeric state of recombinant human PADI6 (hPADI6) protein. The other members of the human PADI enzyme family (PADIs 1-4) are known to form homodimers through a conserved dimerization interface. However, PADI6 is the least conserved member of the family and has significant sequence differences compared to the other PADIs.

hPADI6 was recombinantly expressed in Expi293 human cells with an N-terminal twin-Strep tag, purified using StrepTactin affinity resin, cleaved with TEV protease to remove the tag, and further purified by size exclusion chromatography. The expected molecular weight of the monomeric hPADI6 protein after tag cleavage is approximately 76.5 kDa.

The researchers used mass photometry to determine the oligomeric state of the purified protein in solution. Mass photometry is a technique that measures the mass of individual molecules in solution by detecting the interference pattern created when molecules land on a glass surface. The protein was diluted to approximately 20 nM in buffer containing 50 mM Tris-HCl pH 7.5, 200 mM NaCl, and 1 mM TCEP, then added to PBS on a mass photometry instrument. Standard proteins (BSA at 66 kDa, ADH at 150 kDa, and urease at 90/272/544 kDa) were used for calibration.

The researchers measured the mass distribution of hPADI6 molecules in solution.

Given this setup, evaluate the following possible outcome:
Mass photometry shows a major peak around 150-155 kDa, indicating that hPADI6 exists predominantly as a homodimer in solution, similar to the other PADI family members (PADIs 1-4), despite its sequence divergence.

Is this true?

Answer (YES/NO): NO